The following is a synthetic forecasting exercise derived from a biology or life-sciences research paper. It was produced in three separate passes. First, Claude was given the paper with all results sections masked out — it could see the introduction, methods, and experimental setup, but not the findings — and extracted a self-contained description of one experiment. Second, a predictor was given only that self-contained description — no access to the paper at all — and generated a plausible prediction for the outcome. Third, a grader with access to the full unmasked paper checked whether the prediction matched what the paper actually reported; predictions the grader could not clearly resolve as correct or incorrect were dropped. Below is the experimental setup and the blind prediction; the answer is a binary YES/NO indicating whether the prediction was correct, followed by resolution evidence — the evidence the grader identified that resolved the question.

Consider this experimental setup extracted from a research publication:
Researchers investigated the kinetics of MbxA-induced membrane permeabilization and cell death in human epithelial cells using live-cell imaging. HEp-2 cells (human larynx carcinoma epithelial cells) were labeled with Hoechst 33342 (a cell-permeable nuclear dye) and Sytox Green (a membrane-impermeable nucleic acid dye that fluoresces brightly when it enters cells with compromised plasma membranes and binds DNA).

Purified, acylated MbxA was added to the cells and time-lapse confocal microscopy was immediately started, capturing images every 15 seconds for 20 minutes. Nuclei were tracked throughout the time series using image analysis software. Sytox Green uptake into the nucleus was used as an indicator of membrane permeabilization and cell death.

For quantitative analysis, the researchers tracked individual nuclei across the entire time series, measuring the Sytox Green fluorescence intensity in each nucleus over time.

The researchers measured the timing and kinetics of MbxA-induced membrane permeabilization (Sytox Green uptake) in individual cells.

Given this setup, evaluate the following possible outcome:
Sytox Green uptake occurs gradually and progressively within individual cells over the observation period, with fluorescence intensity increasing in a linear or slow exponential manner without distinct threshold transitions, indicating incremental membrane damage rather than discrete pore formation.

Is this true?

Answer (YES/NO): YES